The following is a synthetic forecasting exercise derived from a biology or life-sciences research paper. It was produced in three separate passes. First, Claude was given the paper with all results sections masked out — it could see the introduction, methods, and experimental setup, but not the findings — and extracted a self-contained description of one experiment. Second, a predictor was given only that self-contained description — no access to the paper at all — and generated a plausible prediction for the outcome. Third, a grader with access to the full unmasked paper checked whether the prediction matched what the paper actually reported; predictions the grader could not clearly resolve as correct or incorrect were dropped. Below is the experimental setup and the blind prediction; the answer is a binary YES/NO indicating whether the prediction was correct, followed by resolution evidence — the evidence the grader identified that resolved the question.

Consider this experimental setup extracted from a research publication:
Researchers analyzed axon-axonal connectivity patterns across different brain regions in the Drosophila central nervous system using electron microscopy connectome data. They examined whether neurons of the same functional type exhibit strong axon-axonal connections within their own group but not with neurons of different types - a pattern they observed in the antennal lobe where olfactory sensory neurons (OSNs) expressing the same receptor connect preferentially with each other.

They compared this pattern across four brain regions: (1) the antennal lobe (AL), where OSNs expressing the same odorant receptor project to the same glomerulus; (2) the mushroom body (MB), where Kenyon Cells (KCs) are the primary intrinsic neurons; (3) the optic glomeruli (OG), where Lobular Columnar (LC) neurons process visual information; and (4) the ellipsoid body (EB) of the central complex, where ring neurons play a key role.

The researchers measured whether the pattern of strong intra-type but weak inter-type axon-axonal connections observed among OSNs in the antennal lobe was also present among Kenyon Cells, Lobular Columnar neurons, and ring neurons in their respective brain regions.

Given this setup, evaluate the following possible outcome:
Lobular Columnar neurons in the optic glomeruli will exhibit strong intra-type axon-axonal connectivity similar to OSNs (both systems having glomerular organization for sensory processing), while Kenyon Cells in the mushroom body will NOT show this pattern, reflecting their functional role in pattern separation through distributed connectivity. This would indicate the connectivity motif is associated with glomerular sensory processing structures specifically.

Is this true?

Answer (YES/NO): NO